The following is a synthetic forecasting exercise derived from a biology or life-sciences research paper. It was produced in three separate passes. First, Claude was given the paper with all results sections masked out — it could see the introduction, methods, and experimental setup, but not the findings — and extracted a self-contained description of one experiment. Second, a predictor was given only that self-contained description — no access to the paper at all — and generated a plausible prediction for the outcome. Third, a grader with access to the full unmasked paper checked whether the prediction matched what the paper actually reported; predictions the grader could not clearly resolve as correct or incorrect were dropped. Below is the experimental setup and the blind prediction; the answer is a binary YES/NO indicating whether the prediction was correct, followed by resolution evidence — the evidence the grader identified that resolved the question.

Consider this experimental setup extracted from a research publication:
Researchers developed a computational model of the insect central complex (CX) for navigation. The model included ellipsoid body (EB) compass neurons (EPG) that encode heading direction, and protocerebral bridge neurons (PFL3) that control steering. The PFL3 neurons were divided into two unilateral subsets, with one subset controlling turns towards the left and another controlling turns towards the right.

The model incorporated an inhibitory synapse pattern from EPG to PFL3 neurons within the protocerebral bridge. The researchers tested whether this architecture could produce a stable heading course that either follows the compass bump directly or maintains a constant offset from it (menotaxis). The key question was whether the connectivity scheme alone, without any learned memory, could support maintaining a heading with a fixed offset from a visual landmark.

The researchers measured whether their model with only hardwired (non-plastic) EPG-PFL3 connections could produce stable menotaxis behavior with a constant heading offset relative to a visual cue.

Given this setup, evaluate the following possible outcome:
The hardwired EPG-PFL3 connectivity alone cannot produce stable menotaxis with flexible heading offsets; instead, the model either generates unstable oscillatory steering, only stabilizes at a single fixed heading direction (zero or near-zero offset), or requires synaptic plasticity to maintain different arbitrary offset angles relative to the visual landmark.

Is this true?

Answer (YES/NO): NO